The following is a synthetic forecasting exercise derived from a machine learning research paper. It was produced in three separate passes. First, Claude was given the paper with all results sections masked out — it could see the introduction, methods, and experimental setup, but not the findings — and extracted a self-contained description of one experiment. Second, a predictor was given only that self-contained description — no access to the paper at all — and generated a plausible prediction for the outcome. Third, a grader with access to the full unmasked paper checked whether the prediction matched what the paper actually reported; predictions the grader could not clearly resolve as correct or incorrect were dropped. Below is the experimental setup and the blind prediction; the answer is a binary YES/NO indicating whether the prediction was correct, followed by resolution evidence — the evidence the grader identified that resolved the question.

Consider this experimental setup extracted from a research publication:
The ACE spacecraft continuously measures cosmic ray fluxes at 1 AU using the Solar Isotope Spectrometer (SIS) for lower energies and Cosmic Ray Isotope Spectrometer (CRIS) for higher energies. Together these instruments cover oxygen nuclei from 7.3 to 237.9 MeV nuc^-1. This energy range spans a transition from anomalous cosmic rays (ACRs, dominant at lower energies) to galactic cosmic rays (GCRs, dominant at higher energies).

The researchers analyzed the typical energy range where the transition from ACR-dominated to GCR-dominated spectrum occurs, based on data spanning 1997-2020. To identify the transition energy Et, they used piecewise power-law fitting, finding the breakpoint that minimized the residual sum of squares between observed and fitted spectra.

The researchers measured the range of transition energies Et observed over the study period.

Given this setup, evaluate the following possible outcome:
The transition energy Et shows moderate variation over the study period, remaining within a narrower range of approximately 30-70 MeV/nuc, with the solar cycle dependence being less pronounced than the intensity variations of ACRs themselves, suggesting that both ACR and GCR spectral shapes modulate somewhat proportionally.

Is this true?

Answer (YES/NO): NO